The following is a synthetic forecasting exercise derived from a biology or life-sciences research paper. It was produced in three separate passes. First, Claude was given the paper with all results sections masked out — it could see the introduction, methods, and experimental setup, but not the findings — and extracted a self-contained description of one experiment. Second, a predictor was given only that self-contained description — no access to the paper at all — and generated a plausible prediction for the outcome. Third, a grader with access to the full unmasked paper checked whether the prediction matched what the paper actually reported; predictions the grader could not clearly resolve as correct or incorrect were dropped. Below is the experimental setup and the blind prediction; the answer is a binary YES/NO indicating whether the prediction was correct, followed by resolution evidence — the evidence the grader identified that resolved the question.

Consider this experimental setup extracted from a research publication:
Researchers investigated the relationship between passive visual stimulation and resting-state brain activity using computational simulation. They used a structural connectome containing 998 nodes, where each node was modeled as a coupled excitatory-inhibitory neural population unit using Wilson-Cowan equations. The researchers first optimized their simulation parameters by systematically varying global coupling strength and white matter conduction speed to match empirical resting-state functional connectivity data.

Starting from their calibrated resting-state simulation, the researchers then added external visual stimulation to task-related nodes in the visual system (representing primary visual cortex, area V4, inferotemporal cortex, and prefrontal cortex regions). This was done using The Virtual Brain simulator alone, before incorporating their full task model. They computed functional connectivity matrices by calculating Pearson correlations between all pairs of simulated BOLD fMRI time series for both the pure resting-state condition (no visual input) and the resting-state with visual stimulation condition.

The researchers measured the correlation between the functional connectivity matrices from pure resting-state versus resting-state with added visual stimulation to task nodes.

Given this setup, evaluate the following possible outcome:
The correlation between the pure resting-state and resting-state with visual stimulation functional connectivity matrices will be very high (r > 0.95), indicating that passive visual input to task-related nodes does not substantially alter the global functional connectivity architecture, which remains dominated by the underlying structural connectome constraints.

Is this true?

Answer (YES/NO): NO